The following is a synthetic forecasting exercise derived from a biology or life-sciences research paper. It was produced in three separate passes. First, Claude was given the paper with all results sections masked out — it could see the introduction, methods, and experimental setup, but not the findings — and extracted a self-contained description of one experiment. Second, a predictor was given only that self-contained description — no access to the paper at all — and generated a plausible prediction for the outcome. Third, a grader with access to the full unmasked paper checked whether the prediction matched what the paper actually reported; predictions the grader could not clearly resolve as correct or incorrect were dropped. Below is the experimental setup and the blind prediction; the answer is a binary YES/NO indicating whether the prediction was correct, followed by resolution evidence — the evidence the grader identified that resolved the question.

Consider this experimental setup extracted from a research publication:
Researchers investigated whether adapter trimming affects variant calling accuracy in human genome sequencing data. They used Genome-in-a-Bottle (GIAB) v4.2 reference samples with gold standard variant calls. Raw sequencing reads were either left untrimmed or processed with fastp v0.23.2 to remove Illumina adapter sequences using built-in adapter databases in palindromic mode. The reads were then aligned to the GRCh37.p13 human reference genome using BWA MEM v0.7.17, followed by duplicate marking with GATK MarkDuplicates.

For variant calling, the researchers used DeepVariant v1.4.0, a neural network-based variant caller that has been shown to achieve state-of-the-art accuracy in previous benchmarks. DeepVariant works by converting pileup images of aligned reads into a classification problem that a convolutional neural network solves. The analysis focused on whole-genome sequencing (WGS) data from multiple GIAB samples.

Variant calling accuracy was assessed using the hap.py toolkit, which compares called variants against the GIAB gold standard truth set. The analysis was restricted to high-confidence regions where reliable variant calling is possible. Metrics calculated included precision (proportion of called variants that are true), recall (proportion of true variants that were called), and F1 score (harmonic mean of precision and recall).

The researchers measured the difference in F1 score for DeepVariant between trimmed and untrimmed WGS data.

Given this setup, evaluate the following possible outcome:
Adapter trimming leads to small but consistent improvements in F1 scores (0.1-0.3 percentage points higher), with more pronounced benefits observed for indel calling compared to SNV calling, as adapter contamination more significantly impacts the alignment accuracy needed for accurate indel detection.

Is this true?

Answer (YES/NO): NO